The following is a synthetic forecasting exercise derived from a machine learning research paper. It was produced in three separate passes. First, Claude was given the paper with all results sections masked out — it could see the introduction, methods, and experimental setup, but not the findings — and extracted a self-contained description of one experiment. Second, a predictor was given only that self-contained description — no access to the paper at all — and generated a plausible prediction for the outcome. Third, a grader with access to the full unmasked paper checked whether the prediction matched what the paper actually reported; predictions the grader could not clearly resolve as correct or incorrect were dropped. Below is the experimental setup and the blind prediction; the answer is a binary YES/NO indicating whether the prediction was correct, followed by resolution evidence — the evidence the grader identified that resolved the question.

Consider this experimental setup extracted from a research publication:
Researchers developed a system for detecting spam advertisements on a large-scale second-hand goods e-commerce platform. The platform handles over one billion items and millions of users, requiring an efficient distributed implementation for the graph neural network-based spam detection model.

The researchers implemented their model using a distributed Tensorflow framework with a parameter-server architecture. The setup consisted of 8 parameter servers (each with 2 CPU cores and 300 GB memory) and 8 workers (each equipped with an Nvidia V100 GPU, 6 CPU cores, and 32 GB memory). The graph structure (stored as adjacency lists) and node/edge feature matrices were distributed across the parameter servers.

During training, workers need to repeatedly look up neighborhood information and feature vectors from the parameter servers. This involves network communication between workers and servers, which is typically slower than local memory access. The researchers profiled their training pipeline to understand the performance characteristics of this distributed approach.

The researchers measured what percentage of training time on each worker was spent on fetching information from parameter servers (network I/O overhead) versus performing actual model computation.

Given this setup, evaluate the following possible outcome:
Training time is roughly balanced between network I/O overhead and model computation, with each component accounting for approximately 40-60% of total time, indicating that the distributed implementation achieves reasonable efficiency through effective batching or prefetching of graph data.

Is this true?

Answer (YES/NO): YES